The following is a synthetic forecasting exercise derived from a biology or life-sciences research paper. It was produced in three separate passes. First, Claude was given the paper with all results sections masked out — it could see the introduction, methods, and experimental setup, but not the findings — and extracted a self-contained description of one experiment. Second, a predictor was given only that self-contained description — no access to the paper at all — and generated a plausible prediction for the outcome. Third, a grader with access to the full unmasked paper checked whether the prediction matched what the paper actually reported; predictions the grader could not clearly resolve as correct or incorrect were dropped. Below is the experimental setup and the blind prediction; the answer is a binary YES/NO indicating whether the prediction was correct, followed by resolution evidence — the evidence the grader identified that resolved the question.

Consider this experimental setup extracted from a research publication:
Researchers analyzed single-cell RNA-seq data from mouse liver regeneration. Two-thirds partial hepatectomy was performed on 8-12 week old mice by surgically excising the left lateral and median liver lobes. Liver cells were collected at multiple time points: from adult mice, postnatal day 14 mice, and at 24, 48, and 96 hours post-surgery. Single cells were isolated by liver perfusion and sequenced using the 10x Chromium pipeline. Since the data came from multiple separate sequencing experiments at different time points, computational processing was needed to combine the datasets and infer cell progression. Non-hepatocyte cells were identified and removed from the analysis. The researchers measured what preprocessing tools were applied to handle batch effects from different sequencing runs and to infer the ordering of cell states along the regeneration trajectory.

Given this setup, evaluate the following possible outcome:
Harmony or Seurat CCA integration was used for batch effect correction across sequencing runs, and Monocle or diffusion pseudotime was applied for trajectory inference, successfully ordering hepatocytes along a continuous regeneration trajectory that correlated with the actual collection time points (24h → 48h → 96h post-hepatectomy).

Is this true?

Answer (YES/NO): NO